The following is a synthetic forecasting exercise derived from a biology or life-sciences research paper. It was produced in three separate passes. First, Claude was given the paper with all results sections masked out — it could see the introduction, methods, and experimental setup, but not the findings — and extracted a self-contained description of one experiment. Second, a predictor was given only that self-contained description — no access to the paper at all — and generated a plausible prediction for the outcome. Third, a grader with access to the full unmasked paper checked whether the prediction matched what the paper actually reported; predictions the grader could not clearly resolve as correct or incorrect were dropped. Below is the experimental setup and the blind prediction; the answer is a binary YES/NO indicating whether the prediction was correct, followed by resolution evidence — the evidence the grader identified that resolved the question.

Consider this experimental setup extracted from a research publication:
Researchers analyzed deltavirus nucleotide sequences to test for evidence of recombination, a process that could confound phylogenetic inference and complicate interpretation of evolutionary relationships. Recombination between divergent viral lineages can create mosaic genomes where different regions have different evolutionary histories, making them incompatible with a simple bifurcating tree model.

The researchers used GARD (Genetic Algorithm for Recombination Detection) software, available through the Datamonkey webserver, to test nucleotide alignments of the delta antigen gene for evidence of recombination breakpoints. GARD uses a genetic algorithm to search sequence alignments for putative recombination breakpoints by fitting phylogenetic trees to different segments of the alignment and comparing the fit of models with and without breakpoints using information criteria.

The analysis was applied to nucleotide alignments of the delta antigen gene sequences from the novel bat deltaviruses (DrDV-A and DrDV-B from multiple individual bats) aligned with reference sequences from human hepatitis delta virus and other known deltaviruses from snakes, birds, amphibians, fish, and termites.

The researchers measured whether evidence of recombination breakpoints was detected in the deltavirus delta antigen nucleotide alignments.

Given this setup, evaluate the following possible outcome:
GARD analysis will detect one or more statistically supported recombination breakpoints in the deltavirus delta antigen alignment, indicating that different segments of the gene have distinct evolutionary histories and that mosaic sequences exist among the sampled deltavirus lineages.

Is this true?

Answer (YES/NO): NO